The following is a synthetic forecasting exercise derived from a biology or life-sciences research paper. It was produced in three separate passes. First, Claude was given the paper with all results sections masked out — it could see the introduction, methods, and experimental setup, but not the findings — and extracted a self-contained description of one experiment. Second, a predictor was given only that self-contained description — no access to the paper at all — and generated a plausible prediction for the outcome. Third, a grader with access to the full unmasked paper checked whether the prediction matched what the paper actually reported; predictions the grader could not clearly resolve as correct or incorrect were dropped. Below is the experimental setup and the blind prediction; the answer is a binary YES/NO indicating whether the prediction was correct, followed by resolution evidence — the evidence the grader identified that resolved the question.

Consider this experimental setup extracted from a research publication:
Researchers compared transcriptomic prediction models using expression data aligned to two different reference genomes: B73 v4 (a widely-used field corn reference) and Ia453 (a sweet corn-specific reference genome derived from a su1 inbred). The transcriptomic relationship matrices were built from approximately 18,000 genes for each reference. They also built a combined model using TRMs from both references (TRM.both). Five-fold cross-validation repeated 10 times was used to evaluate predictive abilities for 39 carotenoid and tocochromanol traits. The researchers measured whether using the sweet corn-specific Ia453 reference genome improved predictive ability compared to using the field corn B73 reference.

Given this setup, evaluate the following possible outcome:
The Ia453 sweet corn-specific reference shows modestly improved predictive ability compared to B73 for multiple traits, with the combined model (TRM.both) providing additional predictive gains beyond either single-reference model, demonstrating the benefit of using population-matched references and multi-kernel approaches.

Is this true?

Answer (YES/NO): NO